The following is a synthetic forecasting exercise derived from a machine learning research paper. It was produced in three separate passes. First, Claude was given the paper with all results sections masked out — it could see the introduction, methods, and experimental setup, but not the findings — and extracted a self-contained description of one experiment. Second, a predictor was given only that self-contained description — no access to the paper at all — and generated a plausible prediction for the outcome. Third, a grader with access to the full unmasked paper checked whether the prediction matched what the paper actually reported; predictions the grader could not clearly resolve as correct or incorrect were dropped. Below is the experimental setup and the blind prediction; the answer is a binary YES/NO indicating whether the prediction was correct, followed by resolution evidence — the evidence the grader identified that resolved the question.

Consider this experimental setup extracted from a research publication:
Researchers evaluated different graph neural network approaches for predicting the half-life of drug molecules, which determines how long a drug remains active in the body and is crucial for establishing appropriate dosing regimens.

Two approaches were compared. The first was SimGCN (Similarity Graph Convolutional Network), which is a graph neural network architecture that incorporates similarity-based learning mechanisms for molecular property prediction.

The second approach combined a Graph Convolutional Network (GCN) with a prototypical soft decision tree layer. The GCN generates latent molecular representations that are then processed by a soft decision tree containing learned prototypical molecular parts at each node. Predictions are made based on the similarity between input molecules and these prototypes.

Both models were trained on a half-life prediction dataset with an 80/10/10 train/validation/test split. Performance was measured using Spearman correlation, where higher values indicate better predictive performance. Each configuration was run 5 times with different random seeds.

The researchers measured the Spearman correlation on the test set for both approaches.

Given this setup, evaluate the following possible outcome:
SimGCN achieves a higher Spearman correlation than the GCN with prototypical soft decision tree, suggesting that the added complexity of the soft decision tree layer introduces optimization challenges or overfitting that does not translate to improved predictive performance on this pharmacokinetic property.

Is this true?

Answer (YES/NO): YES